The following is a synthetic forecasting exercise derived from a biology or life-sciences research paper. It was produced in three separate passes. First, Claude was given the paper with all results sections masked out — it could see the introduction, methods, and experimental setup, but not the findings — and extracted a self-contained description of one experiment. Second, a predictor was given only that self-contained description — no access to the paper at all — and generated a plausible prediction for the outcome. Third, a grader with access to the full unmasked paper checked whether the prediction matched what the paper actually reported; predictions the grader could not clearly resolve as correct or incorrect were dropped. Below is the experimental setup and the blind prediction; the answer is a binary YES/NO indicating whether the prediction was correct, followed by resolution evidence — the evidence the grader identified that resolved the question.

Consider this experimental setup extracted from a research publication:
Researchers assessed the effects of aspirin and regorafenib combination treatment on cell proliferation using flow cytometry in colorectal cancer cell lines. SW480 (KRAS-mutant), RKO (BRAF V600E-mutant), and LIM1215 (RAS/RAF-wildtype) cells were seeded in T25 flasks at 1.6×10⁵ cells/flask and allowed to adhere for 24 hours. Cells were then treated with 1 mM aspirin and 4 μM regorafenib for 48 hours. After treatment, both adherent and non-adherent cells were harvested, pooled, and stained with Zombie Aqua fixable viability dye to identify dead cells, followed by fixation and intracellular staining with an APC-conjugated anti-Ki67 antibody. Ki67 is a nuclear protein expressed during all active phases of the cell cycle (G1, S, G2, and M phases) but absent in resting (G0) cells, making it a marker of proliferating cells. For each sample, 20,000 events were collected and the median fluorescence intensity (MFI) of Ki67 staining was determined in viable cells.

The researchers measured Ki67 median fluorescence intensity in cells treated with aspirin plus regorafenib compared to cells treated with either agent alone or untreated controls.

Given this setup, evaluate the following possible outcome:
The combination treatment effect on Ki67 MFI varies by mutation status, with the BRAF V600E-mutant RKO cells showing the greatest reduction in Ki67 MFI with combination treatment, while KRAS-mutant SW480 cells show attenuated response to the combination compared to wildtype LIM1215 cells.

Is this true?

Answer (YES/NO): NO